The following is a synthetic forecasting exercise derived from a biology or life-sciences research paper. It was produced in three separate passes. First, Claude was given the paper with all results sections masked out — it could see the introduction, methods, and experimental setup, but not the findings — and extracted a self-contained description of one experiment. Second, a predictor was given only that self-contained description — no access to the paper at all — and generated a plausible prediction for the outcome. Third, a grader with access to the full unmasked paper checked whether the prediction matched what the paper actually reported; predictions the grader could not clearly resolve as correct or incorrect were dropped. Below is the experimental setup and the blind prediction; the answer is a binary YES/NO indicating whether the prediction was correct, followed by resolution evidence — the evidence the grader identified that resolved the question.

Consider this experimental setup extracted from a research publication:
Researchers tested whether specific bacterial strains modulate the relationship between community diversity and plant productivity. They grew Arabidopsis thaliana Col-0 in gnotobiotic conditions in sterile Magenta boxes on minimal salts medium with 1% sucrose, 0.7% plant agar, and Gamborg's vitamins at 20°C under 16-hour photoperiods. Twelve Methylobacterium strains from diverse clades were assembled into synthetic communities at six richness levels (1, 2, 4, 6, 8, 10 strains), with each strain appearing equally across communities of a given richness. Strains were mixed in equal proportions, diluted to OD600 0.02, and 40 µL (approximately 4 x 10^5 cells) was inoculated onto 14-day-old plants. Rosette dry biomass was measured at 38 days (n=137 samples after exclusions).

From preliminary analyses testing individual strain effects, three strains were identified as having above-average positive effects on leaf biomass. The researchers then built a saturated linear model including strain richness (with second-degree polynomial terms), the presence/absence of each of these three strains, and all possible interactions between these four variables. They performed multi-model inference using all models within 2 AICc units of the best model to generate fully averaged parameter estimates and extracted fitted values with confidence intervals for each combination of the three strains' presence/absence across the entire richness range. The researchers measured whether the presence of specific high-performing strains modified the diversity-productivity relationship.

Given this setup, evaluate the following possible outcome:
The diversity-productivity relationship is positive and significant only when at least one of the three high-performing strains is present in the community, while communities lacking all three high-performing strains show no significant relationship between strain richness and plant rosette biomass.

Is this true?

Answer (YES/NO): NO